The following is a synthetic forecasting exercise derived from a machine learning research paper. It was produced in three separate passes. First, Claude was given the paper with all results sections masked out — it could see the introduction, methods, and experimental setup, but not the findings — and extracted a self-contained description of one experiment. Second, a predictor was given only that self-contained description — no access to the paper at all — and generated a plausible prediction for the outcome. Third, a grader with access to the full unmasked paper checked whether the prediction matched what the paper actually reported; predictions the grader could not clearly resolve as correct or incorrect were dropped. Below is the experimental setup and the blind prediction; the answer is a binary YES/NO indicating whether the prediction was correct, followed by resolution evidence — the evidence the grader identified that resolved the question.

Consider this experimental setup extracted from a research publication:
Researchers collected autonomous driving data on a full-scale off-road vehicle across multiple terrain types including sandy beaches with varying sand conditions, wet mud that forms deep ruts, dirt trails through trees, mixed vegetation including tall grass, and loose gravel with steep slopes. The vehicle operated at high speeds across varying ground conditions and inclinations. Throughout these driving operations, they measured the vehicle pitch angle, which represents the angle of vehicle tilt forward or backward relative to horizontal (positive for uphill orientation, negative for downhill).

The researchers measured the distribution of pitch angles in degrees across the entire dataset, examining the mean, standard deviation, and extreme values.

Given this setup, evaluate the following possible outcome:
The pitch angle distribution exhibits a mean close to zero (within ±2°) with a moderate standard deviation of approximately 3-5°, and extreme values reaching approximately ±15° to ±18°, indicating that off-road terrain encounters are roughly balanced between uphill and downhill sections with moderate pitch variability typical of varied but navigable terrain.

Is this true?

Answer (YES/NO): NO